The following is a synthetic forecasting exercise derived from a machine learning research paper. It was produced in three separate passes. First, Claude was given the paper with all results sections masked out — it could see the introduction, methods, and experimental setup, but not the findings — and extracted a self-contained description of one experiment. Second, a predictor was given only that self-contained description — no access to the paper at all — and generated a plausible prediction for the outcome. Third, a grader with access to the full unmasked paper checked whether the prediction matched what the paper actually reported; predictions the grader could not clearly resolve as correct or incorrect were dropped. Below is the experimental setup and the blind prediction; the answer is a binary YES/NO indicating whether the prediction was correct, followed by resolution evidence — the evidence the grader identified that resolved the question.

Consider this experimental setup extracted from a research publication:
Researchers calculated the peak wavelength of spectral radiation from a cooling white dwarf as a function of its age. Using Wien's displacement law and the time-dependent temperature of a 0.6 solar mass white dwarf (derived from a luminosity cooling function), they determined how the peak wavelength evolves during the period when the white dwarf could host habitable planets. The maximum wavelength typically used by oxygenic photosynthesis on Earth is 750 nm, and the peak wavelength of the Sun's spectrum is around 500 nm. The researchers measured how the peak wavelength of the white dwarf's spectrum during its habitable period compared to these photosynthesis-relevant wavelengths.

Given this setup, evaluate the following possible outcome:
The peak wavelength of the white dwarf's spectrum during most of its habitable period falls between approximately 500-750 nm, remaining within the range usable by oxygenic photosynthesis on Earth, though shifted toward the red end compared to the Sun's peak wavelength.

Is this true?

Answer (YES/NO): NO